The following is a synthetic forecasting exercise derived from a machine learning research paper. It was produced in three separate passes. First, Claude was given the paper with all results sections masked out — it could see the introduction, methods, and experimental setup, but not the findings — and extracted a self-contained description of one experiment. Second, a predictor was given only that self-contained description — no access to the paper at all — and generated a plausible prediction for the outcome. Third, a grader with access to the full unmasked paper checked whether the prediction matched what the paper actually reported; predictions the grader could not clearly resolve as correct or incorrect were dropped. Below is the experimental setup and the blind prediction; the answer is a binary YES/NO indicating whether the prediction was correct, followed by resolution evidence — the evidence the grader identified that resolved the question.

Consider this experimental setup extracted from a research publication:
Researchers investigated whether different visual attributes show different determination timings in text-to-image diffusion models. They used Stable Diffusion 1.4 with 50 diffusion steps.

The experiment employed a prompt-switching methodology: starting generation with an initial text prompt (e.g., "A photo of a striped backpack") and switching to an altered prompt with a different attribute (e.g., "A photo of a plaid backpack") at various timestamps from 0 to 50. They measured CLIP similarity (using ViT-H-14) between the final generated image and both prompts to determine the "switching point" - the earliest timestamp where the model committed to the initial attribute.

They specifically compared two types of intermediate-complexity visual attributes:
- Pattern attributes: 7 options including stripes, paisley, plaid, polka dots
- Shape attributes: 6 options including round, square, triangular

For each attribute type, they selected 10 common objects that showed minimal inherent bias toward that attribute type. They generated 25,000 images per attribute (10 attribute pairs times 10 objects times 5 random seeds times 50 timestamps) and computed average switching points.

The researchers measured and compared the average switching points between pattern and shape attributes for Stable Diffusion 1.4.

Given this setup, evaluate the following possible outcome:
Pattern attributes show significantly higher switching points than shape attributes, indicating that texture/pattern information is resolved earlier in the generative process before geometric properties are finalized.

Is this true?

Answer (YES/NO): NO